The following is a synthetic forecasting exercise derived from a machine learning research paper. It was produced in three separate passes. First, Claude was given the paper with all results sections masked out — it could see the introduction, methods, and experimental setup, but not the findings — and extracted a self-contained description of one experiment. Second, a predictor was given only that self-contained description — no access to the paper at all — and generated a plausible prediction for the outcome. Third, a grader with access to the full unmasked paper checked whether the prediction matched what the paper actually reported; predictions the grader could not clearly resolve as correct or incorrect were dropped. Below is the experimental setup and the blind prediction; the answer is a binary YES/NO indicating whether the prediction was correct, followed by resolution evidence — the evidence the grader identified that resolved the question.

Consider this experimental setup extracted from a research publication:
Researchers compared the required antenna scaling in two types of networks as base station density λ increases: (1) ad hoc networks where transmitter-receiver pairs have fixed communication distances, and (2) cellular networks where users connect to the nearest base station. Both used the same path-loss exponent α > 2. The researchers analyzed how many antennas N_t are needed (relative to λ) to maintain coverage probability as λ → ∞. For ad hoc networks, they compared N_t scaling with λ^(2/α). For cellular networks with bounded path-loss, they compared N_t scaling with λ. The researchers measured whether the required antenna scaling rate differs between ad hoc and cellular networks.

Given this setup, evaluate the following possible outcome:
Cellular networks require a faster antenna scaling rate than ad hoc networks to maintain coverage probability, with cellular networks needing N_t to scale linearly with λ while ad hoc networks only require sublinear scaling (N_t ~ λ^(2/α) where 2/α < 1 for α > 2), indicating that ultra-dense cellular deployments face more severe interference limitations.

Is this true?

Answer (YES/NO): NO